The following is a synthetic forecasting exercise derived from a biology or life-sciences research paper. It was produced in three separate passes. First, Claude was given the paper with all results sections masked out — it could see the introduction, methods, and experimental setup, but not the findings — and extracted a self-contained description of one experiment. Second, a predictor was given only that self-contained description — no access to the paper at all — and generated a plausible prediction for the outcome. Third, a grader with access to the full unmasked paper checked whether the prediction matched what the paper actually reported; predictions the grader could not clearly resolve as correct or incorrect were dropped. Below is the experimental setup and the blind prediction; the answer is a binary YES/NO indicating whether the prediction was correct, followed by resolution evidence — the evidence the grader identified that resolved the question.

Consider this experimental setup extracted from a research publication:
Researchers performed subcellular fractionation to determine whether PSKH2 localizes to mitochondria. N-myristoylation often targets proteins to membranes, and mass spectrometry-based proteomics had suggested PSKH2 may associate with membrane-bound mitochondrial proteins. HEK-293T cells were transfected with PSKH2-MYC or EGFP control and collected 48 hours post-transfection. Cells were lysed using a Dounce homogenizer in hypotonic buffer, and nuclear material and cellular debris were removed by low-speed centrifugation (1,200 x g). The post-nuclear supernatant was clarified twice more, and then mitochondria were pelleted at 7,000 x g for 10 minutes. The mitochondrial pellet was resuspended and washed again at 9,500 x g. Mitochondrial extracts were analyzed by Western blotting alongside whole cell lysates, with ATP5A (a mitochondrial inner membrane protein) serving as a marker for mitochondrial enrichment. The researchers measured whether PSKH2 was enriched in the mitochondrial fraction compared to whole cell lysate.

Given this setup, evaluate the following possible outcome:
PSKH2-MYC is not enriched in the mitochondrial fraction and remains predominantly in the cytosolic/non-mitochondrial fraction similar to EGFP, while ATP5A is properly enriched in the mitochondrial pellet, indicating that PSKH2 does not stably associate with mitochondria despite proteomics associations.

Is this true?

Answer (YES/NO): NO